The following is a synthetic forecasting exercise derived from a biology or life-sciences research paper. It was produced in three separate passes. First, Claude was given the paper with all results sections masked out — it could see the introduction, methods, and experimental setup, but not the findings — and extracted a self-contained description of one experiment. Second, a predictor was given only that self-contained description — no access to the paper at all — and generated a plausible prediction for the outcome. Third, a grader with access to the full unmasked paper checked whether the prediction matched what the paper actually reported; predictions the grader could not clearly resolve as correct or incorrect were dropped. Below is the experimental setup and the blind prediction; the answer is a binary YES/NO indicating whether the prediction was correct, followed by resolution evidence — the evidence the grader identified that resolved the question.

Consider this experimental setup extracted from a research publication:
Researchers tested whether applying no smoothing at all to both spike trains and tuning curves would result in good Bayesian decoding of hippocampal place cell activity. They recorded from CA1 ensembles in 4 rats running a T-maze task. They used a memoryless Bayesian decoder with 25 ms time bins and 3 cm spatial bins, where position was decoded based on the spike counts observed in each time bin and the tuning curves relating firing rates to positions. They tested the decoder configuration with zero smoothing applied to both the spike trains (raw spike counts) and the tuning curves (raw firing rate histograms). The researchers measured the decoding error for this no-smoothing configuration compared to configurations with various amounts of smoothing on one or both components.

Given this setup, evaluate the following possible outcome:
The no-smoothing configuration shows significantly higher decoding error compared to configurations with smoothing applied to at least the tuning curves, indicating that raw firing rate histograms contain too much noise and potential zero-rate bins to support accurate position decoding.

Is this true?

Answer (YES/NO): YES